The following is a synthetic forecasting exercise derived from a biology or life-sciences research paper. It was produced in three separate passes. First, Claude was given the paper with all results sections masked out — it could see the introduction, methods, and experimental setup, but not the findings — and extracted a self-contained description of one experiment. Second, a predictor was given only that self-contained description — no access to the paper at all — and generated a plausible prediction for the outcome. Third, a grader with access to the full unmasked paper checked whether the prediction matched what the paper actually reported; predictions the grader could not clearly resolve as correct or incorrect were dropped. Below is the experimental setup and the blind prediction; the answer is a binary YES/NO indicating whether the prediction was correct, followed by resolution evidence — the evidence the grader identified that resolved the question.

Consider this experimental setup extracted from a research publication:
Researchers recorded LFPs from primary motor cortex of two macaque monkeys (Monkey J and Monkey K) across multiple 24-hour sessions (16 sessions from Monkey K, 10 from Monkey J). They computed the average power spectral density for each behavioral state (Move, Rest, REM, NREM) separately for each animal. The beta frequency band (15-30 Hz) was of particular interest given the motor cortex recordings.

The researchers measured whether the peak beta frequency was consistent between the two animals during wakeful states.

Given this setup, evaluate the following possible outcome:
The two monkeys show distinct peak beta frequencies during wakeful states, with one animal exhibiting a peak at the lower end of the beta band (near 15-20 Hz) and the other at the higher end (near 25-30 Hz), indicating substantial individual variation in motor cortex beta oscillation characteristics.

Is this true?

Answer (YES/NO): YES